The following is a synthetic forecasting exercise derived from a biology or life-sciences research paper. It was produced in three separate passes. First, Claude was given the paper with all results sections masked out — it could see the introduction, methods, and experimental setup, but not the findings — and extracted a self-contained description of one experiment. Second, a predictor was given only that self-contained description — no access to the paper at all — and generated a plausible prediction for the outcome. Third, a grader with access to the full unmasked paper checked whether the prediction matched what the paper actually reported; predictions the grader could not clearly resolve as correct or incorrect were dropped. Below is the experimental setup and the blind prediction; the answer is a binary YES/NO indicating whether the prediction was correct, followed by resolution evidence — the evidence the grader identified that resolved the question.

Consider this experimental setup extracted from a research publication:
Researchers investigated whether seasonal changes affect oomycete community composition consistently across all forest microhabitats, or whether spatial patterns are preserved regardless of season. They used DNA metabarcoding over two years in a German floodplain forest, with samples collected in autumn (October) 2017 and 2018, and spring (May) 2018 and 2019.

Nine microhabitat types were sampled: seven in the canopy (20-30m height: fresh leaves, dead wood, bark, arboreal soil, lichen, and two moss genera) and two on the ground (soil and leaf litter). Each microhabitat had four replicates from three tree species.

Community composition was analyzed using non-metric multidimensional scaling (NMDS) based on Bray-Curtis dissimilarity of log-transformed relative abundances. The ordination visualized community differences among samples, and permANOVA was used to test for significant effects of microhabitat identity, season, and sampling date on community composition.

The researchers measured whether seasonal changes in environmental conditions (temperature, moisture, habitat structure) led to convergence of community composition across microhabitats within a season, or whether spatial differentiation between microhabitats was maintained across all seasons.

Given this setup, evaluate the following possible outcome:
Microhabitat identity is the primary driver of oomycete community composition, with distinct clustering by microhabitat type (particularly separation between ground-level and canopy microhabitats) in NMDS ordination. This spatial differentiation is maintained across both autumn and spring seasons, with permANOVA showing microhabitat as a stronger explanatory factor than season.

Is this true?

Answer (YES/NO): YES